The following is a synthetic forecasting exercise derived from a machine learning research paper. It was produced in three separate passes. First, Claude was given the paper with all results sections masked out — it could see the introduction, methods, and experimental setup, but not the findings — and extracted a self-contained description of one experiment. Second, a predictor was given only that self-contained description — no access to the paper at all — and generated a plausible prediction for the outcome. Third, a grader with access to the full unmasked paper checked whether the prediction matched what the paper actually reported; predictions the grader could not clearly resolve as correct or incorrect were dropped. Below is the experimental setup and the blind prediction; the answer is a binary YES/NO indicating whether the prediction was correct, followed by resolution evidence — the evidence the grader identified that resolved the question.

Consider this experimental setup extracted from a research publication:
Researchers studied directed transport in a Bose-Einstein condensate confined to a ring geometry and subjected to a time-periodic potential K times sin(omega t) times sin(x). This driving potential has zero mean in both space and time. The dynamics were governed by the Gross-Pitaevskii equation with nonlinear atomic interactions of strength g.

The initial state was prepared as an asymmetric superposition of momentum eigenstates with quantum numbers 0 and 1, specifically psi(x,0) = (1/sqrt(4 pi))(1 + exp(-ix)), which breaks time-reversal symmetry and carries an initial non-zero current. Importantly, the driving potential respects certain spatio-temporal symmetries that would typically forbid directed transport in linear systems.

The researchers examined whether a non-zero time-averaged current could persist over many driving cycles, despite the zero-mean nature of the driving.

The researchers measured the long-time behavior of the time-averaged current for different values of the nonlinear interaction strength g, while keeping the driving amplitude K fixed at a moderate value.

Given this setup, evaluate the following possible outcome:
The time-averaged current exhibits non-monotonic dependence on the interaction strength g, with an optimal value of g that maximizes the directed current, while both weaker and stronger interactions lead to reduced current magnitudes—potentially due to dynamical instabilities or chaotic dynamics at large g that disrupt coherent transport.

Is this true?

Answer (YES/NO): NO